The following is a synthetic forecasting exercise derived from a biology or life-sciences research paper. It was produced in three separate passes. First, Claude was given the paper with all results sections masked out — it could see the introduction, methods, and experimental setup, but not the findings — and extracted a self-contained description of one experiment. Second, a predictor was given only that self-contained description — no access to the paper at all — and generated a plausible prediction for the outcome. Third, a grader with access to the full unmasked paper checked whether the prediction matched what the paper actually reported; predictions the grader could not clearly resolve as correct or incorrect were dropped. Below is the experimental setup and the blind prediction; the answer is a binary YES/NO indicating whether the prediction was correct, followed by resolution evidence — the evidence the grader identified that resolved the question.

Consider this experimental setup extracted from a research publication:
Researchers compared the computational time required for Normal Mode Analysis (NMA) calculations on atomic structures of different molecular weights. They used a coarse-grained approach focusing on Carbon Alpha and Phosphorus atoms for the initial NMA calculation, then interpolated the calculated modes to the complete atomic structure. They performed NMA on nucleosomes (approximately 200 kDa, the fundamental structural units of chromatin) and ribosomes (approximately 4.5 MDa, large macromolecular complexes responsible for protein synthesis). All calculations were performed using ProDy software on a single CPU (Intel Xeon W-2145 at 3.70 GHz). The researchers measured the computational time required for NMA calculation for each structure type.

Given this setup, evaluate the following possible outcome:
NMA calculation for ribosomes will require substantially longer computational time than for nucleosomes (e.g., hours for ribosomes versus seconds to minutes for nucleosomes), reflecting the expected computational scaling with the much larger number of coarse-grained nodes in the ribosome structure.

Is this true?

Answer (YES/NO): YES